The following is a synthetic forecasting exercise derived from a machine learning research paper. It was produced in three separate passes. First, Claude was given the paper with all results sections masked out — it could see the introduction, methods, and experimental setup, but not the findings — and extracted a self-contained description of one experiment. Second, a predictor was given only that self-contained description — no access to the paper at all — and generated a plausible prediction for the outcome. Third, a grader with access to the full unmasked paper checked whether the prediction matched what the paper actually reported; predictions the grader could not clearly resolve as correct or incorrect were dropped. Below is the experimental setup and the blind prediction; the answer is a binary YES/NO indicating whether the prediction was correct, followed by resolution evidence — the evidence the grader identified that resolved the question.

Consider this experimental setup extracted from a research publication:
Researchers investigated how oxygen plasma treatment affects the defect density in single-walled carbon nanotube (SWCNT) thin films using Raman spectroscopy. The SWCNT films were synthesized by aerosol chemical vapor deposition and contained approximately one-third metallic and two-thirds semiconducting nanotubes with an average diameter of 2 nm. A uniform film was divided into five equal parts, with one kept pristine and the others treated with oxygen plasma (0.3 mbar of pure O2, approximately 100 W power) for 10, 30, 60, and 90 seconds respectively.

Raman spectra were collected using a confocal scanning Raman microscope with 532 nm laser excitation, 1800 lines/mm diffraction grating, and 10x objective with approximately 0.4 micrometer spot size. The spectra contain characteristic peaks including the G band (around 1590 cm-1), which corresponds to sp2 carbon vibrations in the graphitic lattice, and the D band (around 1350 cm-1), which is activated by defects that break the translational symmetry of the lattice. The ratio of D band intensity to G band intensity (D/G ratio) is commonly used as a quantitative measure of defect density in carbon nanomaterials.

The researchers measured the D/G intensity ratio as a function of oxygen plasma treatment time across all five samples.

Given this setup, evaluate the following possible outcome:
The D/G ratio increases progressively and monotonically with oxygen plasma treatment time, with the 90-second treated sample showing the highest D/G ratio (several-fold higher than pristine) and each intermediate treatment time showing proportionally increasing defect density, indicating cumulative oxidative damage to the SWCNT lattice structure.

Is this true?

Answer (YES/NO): YES